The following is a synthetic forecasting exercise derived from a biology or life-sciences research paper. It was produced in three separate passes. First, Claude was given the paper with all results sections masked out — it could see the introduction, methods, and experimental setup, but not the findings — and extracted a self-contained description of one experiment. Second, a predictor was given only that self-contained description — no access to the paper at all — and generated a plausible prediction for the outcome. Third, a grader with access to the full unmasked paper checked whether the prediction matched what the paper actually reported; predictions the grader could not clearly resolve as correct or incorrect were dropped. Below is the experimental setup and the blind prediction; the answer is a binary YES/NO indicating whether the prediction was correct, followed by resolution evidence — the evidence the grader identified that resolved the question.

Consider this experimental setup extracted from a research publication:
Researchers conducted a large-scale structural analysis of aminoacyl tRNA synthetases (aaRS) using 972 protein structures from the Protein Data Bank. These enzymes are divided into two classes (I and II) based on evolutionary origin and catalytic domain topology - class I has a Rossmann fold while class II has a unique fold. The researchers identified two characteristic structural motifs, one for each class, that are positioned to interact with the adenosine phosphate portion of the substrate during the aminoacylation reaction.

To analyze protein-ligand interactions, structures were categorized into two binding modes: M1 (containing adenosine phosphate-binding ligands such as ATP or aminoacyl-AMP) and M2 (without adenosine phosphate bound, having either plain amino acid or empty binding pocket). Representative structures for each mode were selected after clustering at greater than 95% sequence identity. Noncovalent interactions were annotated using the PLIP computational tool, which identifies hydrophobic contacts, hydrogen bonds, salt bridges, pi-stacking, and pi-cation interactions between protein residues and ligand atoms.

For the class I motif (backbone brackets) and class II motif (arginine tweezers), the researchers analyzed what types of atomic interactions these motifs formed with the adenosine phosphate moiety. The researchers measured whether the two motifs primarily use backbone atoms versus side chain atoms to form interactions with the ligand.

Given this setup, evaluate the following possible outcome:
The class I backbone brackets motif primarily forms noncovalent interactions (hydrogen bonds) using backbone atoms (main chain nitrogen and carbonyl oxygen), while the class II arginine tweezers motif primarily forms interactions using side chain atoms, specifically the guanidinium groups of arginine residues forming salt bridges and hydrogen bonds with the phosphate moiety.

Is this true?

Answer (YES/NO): YES